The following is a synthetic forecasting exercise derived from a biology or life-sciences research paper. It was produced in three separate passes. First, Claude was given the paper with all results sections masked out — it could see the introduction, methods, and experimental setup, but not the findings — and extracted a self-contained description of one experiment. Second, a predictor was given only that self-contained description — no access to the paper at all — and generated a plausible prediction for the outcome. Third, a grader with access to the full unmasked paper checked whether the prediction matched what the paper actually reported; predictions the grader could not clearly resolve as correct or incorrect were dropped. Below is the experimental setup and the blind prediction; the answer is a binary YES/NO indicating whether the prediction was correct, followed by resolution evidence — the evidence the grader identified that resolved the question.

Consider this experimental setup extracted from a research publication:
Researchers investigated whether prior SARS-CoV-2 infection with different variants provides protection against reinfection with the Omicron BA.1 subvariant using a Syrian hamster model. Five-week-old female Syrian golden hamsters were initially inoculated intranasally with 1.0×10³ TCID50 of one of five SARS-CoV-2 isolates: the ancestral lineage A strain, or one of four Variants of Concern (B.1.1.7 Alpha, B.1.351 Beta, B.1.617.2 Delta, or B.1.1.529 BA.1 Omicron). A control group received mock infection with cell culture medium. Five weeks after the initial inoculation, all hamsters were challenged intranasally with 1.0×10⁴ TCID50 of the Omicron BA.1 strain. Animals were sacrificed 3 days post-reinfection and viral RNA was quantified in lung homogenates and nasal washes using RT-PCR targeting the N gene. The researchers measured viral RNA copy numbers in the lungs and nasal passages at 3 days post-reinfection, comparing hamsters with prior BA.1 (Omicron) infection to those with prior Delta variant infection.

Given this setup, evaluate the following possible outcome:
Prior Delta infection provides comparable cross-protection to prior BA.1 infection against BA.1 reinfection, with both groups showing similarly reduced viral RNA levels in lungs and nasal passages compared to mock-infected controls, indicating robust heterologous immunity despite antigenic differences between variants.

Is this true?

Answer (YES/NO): NO